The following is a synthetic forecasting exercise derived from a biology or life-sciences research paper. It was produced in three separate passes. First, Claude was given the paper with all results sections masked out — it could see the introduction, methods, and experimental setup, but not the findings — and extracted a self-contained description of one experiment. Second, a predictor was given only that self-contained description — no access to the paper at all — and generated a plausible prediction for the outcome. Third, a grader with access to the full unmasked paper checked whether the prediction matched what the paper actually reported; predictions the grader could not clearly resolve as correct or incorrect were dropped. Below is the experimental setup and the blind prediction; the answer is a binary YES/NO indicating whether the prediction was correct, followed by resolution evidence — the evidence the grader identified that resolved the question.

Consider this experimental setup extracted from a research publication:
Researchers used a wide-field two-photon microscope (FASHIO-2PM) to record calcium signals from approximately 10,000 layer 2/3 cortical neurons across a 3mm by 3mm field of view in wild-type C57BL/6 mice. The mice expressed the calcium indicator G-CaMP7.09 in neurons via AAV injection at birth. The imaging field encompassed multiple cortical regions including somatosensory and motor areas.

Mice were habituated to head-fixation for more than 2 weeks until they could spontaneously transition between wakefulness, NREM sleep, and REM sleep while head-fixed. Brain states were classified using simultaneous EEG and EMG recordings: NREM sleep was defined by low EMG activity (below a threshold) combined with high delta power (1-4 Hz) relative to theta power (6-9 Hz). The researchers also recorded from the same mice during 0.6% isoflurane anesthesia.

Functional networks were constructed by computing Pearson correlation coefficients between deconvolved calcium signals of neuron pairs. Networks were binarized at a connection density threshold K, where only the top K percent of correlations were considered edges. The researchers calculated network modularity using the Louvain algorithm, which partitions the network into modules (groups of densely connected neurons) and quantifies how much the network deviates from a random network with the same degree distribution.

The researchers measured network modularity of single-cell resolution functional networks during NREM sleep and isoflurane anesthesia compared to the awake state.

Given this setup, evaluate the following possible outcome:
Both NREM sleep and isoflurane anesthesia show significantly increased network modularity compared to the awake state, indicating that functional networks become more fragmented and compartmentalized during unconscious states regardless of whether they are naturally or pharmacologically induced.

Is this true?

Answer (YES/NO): YES